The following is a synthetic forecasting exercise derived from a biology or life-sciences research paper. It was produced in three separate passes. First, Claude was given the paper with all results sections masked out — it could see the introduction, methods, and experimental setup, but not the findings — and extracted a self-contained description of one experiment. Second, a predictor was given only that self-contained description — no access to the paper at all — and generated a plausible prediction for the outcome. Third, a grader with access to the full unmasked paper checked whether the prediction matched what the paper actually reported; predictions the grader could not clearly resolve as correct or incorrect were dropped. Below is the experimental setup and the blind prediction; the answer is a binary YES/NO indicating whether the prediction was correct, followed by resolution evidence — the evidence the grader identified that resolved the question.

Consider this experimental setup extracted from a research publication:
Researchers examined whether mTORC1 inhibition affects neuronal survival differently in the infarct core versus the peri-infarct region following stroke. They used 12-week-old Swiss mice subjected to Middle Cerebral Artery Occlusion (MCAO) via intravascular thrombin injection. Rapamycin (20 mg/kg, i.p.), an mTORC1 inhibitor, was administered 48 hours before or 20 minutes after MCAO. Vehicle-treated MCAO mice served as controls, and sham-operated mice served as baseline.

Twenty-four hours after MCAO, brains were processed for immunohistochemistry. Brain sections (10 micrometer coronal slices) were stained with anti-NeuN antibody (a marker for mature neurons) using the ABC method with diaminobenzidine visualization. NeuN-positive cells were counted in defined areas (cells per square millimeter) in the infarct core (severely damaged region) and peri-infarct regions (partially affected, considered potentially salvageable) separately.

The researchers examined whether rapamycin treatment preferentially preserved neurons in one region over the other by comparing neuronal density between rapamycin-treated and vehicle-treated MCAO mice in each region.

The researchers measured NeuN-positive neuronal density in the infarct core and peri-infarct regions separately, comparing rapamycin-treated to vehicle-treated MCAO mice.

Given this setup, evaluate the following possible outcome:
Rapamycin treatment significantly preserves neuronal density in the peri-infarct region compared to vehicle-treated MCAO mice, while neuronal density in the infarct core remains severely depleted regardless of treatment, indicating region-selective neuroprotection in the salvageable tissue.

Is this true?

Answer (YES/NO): NO